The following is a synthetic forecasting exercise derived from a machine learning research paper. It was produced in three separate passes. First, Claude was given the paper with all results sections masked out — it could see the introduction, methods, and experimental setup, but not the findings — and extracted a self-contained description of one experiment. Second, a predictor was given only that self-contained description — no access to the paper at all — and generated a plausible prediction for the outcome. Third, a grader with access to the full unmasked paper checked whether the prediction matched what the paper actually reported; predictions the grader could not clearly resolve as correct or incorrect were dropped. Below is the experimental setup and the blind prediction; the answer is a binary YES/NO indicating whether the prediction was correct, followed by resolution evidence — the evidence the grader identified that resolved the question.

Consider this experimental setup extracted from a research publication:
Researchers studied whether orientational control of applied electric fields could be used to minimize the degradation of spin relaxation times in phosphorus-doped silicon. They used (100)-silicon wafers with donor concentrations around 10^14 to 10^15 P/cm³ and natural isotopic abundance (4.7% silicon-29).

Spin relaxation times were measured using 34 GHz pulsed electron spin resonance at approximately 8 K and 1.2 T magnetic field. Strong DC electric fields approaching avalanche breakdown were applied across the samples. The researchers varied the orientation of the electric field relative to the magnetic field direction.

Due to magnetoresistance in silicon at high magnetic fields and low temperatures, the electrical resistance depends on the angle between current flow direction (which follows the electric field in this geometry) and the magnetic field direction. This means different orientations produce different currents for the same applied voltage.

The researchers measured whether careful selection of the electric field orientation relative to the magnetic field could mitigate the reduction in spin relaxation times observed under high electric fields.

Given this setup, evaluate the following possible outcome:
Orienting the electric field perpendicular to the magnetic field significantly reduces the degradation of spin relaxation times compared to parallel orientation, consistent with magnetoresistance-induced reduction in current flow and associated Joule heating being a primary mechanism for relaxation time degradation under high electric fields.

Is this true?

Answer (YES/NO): NO